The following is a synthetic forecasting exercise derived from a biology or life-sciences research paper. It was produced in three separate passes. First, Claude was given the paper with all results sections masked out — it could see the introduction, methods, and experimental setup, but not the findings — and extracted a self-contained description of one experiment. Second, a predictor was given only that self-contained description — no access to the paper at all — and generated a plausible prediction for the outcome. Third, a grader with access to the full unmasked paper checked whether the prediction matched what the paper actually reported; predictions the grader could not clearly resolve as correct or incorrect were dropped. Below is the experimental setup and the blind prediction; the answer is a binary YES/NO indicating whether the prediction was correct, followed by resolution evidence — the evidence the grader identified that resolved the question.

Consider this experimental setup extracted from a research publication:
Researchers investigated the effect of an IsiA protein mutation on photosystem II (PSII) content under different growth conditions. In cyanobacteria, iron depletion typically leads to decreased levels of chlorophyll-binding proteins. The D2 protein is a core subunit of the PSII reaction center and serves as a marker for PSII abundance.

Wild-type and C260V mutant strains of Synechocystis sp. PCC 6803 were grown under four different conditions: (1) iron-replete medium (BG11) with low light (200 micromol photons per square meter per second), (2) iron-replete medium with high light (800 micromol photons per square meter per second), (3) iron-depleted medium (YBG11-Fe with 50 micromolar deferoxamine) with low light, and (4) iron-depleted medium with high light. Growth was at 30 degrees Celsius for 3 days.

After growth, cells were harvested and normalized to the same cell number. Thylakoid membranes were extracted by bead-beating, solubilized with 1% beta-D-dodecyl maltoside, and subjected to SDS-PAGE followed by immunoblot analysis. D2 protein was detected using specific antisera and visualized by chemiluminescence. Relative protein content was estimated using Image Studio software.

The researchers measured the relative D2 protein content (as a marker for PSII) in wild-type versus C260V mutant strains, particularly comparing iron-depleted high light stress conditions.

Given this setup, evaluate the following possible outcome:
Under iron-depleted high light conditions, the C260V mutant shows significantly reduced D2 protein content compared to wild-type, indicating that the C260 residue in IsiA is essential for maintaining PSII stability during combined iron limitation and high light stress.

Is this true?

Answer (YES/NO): NO